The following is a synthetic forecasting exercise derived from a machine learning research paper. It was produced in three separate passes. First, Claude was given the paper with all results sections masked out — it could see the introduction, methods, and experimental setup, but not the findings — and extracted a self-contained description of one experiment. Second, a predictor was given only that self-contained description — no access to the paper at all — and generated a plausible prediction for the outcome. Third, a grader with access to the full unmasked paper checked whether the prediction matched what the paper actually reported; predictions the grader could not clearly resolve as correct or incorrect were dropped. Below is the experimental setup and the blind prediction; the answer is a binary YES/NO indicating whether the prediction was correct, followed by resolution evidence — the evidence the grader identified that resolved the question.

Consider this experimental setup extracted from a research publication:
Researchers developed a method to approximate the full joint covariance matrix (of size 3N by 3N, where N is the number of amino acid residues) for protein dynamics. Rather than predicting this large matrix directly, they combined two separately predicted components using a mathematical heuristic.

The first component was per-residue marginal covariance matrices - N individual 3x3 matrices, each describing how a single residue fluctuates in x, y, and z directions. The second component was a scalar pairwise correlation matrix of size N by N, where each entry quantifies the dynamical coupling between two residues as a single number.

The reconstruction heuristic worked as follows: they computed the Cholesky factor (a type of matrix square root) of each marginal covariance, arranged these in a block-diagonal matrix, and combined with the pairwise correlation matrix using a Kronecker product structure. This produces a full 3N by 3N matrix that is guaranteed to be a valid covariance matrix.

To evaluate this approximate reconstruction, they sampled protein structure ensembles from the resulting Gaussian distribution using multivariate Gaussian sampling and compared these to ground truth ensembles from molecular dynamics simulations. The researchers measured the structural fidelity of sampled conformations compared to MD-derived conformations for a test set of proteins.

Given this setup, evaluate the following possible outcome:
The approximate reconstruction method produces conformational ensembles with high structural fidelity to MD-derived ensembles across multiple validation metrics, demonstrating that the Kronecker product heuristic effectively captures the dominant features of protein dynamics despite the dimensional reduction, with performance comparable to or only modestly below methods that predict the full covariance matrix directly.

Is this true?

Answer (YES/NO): NO